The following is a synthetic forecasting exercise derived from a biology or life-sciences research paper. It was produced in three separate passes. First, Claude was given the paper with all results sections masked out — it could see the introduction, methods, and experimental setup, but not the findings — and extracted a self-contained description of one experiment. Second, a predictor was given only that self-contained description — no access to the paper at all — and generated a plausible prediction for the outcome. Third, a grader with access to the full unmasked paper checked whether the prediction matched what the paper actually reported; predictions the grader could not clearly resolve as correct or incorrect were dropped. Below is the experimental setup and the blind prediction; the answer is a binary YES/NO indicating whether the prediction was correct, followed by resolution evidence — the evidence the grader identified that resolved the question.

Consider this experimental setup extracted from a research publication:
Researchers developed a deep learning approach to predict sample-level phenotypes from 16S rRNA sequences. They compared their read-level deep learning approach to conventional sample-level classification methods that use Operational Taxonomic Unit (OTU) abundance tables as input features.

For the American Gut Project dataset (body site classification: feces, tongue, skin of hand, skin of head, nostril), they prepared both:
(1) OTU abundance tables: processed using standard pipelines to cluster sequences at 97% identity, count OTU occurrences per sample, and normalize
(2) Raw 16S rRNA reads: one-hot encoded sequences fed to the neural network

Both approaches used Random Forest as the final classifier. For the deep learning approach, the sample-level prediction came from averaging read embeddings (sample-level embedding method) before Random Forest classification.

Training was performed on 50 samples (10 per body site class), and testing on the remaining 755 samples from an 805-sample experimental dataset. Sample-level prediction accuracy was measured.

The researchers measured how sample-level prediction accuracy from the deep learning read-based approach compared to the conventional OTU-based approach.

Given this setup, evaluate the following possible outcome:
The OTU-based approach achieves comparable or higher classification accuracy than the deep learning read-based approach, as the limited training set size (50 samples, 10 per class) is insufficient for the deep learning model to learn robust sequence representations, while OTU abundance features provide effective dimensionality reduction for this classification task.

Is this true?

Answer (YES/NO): NO